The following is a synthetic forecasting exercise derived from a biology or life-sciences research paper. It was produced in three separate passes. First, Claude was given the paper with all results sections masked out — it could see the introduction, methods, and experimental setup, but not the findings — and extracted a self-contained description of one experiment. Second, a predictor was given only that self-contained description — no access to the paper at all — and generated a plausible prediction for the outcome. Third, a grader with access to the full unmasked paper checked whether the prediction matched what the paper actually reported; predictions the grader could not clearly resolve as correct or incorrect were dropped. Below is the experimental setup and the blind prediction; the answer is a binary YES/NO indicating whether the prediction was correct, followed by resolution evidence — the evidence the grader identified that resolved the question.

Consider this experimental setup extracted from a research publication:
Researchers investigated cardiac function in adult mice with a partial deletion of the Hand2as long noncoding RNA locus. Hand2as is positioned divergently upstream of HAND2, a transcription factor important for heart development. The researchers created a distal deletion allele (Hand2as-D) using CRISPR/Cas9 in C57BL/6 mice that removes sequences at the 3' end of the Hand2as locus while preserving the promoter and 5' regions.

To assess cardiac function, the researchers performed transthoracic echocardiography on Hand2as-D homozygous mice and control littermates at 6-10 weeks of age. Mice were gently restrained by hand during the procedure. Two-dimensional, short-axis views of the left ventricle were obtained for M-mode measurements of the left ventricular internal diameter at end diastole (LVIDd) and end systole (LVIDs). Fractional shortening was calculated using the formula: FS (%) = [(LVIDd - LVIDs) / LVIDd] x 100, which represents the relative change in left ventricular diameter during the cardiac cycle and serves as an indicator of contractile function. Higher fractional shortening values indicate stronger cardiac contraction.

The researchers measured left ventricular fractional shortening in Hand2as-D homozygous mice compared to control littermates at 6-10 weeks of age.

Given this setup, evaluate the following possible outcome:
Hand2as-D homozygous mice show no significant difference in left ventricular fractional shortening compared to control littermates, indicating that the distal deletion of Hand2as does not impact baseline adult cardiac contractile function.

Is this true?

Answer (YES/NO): NO